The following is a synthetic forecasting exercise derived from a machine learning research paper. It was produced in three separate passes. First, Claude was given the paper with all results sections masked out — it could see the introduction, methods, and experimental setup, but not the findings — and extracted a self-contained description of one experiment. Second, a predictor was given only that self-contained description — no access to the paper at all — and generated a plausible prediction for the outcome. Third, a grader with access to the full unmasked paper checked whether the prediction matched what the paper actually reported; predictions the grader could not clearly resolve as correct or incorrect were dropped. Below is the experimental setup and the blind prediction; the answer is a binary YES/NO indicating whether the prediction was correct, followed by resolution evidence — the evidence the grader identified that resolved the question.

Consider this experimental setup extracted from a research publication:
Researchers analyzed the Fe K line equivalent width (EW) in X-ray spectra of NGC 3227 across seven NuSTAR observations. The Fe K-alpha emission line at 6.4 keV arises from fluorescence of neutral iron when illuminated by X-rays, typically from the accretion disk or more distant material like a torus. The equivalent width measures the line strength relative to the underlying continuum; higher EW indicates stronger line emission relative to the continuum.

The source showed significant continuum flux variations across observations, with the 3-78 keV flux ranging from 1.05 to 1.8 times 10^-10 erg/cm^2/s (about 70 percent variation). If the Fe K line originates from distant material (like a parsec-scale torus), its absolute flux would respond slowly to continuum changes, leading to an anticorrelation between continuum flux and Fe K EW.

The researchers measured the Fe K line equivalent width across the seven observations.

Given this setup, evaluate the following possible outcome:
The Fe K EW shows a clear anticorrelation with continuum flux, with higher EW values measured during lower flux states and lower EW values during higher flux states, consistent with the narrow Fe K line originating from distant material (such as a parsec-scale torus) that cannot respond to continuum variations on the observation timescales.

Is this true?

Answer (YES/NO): NO